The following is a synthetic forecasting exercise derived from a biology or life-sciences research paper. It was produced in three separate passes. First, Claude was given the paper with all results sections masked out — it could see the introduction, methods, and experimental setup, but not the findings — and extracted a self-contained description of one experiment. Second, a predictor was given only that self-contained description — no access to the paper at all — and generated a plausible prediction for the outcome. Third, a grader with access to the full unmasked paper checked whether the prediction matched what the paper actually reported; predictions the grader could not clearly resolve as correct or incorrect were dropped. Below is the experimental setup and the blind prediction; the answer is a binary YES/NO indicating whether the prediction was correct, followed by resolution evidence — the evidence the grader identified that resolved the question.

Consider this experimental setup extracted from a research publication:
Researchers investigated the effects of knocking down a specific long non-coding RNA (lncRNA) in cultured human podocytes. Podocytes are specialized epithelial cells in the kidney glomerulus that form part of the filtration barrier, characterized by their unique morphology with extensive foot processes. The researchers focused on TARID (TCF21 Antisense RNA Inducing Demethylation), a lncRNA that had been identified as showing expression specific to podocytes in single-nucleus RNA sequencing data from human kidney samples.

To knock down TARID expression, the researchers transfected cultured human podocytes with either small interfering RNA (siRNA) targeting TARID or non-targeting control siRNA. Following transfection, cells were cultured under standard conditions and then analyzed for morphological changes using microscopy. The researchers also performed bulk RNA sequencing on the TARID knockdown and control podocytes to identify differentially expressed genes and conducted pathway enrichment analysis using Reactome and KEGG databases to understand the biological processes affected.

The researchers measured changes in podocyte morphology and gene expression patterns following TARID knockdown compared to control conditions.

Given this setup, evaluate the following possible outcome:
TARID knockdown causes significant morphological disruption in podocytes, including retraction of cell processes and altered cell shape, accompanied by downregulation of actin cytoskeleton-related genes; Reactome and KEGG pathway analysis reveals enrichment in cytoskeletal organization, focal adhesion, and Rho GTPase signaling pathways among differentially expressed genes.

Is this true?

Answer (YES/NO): NO